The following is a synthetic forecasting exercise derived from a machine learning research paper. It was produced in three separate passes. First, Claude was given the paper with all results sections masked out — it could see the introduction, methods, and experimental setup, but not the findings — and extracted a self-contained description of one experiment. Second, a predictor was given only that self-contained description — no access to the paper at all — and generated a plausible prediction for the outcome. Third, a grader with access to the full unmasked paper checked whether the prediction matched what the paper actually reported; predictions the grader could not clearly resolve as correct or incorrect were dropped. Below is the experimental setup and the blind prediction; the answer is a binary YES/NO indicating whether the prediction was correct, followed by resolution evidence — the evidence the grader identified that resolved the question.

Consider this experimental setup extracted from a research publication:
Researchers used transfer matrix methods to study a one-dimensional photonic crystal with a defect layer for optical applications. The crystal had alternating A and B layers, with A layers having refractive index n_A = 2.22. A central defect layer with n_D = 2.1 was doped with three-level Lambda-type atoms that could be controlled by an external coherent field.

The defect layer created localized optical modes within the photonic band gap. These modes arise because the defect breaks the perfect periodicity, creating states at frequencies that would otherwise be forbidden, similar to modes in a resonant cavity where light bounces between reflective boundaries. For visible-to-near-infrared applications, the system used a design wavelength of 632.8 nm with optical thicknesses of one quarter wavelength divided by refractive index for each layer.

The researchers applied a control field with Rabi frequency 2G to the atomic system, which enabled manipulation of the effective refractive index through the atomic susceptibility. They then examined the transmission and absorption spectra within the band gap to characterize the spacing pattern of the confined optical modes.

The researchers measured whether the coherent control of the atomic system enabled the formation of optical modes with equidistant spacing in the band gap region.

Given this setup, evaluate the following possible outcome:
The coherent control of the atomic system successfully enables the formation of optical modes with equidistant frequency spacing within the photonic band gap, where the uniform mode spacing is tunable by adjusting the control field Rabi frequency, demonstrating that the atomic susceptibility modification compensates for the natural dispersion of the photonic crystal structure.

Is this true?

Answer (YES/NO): NO